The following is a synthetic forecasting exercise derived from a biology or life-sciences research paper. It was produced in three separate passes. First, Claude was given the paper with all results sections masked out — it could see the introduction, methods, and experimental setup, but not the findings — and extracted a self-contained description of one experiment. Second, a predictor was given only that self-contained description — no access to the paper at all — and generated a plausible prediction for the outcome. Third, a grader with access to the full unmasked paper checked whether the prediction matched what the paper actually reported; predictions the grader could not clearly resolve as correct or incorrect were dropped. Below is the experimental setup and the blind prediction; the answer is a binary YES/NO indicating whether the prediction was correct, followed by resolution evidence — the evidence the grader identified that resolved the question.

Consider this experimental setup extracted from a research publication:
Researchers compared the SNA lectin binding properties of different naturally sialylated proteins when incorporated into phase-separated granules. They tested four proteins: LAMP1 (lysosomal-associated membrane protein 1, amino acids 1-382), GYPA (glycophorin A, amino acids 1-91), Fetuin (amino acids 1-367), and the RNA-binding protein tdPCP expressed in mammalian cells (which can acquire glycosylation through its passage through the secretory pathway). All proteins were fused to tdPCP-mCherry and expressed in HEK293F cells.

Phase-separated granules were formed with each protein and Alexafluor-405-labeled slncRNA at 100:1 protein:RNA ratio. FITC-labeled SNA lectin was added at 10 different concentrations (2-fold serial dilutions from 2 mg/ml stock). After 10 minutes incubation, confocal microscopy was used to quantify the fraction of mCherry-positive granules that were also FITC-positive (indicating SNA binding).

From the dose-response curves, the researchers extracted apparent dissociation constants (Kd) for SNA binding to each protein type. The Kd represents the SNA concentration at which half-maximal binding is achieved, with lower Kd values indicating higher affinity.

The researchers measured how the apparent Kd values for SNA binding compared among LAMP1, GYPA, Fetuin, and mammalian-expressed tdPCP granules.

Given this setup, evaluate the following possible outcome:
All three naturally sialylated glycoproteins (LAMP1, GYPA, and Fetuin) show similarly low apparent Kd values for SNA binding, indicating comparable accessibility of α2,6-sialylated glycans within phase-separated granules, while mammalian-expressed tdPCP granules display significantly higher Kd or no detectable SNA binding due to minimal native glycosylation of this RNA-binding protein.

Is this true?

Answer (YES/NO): NO